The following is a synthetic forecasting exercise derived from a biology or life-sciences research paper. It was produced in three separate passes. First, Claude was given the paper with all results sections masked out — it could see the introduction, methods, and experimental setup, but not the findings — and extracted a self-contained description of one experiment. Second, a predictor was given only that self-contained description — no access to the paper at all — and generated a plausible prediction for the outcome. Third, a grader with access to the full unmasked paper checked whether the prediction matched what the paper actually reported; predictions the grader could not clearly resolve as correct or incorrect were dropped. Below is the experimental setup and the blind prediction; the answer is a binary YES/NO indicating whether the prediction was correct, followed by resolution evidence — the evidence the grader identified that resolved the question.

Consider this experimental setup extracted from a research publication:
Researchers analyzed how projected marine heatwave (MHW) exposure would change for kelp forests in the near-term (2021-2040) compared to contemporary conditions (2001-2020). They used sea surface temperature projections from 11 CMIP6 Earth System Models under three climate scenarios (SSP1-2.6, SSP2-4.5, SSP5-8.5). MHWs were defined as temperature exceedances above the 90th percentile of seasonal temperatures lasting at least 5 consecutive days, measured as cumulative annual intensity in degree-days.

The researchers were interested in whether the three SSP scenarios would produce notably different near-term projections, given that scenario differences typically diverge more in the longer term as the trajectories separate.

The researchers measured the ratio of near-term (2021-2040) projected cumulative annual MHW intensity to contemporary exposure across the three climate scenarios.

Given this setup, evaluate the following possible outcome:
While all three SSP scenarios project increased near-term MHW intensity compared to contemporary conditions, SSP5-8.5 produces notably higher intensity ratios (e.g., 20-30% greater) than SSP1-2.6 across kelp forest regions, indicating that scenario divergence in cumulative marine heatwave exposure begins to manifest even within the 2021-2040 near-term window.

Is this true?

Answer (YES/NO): NO